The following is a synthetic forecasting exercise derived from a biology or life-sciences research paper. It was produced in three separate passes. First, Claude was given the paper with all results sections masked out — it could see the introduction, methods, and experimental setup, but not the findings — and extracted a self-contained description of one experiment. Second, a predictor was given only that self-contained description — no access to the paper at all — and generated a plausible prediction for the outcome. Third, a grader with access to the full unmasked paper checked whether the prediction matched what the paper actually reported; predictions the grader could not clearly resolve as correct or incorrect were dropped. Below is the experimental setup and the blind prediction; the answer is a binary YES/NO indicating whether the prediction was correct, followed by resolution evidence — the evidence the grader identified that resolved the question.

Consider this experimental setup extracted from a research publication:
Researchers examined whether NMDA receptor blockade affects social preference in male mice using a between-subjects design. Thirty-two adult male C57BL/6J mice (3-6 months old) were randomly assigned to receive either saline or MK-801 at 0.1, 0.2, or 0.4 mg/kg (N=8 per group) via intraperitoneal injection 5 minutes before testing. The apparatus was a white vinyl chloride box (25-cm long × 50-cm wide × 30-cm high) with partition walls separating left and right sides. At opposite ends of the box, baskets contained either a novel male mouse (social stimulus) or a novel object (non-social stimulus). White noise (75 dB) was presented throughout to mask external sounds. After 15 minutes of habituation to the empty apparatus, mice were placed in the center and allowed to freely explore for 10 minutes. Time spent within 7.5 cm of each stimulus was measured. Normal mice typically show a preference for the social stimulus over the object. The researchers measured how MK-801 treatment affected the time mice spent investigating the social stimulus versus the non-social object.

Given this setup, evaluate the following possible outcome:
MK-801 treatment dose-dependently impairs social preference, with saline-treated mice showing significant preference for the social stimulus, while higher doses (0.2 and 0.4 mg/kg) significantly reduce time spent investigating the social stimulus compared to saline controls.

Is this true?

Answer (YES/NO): NO